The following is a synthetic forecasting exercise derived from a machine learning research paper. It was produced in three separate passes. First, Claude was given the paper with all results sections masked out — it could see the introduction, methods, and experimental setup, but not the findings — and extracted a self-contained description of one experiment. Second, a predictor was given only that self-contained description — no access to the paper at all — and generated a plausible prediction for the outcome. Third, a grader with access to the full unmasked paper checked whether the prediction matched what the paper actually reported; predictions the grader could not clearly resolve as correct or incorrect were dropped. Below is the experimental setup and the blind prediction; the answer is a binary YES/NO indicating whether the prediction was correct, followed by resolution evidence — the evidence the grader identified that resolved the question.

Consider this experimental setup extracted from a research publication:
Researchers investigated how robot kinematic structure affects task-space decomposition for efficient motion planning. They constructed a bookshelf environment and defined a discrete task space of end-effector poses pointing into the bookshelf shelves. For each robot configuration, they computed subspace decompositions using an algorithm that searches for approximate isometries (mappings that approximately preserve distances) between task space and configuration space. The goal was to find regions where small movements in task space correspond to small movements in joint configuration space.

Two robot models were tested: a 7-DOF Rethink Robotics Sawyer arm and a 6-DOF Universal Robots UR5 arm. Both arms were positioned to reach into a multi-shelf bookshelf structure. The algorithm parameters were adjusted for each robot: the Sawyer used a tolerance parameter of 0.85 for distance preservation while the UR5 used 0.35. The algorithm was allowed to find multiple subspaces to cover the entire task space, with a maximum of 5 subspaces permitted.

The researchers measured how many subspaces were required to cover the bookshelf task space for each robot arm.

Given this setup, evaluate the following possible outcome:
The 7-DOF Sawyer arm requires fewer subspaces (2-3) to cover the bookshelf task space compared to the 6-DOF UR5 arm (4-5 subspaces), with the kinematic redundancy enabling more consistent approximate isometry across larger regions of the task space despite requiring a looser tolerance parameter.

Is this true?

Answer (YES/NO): NO